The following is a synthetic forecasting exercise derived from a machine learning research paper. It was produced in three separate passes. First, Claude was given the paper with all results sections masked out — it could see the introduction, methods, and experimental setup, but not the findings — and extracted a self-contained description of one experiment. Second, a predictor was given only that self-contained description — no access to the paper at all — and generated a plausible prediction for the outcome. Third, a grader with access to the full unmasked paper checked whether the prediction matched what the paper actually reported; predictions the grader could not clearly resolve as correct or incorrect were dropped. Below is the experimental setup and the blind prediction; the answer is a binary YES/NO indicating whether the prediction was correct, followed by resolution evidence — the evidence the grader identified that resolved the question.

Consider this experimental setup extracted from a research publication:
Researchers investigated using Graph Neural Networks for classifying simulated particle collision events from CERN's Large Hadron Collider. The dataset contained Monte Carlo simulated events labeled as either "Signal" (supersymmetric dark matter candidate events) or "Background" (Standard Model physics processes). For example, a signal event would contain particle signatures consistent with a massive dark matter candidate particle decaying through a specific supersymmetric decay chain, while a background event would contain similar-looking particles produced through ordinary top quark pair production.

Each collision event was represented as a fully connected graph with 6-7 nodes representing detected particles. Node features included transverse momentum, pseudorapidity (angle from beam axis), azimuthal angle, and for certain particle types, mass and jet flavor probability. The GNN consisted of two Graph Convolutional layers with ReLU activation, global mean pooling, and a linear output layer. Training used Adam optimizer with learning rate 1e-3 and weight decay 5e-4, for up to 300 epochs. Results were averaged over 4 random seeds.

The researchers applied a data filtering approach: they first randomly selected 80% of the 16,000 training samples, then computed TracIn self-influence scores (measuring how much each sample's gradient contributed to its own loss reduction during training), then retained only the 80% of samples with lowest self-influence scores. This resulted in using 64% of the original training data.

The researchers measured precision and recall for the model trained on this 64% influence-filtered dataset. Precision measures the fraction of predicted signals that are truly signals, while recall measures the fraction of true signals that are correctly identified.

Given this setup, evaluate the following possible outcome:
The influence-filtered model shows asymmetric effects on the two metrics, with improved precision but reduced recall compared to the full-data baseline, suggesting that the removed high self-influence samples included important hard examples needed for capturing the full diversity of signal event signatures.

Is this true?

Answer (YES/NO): NO